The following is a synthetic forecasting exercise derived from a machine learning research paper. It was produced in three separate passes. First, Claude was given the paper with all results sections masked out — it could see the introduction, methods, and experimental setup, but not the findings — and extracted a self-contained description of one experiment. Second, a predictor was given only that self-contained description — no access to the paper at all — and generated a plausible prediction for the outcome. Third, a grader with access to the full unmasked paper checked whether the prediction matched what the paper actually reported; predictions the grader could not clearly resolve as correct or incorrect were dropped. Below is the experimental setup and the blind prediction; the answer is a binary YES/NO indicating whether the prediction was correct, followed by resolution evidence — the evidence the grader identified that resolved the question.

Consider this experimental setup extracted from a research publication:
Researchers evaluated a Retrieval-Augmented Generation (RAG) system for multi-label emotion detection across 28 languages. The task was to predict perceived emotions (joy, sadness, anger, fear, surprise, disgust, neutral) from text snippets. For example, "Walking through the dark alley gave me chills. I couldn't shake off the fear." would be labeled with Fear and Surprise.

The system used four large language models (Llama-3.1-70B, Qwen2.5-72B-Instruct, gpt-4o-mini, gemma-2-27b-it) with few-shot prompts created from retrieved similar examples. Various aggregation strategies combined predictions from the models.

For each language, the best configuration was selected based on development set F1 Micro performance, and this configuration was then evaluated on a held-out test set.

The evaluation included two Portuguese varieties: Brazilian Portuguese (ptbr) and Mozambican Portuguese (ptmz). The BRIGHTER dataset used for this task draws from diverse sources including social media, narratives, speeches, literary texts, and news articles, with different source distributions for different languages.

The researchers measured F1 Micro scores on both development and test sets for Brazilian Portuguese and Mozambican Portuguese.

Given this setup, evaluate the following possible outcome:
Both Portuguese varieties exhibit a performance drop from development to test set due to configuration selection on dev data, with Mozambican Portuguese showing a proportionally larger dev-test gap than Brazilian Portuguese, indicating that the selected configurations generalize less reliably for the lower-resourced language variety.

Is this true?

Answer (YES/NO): NO